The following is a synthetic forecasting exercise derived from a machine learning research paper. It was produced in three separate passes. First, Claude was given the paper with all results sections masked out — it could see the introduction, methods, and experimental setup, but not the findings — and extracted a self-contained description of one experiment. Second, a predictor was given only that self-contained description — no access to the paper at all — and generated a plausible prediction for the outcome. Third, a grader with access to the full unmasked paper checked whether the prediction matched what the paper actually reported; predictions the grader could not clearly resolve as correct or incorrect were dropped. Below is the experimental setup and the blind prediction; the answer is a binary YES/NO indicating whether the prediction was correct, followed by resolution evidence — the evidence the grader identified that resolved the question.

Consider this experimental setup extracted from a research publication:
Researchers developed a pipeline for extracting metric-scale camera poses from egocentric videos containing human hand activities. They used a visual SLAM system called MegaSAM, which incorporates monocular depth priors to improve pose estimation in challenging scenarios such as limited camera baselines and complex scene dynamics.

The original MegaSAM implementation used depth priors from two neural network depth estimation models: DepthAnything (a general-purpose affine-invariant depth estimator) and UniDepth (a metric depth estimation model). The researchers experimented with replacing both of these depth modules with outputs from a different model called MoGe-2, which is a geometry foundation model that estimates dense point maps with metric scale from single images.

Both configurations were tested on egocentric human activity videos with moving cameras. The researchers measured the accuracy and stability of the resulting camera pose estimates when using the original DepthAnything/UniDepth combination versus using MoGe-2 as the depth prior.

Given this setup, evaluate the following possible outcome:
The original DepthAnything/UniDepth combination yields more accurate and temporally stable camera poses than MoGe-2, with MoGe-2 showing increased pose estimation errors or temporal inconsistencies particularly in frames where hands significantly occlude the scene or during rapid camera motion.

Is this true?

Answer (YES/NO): NO